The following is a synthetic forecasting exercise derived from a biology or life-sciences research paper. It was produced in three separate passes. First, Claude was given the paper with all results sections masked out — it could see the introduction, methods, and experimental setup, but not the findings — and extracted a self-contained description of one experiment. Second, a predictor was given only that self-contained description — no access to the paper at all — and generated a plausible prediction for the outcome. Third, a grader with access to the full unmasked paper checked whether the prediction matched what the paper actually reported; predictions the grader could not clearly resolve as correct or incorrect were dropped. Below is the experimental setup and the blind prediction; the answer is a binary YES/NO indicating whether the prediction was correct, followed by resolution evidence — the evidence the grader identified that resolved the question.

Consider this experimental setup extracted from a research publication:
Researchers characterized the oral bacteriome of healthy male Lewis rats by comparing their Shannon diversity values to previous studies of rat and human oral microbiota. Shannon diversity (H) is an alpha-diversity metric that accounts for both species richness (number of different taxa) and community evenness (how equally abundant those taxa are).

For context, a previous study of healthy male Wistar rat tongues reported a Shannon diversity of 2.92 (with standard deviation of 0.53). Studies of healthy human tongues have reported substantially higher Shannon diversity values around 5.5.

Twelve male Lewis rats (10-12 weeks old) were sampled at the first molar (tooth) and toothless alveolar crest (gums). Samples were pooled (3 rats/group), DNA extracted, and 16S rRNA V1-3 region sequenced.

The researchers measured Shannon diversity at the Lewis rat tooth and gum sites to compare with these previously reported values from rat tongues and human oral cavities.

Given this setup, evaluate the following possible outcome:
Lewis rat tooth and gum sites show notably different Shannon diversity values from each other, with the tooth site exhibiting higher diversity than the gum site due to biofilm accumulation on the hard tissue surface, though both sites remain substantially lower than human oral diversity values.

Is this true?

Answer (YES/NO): NO